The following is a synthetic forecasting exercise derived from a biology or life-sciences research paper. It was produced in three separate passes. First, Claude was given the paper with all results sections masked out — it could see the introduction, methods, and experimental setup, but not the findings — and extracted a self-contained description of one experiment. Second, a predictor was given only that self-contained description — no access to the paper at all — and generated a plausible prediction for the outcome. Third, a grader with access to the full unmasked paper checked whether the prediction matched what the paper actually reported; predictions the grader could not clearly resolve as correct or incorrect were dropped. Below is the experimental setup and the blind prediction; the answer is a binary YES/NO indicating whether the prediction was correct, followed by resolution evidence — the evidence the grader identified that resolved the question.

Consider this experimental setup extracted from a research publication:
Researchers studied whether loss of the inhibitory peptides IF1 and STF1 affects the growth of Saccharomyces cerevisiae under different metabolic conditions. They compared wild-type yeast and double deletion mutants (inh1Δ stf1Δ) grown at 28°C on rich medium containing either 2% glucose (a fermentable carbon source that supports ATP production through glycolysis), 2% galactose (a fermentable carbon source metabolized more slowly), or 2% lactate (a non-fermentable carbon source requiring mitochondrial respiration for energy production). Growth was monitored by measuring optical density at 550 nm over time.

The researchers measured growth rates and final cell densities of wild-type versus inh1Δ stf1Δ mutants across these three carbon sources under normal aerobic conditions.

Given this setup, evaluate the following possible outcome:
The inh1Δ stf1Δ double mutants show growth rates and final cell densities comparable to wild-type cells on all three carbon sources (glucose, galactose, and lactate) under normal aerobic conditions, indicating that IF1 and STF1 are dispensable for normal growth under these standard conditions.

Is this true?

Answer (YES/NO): YES